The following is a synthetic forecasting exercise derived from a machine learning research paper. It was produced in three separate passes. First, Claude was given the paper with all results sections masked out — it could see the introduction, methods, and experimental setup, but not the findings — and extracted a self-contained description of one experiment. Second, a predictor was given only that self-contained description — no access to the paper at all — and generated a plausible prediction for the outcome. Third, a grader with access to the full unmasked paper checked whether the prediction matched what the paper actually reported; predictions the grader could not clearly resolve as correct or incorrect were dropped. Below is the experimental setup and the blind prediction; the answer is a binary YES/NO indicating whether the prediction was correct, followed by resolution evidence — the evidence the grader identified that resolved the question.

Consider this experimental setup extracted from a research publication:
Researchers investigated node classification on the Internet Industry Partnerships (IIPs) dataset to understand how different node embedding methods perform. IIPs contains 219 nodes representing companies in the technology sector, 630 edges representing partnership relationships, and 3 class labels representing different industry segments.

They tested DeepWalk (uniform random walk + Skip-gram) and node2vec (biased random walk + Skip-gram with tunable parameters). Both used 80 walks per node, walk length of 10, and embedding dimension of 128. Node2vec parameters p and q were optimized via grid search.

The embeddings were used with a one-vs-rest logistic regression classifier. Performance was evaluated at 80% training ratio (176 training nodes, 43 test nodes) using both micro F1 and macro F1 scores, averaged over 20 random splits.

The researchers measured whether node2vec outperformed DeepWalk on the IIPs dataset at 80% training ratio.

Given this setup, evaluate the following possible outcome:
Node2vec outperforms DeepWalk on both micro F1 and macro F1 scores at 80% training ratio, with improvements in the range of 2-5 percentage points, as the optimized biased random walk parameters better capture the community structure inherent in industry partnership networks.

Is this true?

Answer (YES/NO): YES